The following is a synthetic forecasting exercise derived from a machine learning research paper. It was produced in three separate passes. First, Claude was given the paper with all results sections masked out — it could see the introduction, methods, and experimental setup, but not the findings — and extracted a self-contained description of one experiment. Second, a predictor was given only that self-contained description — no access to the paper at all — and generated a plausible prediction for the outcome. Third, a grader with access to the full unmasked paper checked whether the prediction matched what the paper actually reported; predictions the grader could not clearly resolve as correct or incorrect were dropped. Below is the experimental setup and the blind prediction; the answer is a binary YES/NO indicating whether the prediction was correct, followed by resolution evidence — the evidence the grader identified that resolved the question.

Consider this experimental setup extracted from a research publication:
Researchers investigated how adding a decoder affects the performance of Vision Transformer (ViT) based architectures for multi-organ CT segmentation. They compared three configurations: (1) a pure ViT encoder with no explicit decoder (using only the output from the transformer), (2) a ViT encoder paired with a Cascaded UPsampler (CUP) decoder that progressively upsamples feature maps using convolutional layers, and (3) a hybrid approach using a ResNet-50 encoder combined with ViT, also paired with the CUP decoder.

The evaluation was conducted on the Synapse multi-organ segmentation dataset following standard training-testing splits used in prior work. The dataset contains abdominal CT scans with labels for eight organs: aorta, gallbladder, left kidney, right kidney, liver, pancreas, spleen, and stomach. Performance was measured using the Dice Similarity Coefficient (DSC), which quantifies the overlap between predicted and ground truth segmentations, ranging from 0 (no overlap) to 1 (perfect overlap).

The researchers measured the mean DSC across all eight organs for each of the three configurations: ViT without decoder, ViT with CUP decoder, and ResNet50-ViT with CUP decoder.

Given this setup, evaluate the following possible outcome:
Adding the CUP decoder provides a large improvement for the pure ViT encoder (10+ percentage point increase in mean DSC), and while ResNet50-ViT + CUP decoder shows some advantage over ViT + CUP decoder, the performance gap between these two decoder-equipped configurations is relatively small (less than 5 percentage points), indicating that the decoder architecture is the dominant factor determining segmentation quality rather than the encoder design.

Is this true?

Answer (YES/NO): NO